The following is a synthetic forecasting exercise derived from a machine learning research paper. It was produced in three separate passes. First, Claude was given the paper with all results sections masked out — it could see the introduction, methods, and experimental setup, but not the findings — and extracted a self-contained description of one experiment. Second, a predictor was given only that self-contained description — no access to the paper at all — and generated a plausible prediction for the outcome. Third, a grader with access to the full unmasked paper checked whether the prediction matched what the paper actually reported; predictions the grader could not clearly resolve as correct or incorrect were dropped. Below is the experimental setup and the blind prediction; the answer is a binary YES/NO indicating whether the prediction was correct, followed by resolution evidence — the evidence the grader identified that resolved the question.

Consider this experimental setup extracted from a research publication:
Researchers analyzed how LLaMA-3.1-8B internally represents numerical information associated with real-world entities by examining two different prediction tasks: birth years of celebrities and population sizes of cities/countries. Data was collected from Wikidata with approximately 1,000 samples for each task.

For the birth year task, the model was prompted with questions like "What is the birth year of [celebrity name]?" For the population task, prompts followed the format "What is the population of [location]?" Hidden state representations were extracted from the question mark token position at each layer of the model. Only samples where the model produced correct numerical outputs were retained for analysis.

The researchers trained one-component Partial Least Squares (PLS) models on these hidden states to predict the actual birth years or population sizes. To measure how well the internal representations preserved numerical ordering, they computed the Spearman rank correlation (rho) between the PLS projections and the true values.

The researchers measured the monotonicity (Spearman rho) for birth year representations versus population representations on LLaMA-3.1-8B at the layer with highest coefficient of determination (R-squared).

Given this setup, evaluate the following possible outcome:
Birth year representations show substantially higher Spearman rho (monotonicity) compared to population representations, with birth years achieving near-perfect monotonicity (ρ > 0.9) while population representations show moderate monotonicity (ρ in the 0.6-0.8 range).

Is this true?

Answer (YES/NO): NO